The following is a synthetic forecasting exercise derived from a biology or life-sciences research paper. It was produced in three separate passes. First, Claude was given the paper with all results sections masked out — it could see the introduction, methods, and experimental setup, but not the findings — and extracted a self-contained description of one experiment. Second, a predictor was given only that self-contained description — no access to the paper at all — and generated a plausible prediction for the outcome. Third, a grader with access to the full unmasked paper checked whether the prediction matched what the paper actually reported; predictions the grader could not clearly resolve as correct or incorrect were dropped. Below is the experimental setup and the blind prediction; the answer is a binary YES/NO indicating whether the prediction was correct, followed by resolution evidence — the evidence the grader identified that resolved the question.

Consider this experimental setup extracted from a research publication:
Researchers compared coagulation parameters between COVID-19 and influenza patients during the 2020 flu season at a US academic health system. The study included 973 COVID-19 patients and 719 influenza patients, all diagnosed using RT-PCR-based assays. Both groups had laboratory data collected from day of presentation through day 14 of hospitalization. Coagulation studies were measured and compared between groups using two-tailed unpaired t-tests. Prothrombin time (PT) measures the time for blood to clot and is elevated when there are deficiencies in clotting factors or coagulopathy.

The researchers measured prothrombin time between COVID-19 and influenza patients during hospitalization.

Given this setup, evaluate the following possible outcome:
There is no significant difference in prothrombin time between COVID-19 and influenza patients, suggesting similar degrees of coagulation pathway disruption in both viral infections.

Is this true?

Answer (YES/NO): YES